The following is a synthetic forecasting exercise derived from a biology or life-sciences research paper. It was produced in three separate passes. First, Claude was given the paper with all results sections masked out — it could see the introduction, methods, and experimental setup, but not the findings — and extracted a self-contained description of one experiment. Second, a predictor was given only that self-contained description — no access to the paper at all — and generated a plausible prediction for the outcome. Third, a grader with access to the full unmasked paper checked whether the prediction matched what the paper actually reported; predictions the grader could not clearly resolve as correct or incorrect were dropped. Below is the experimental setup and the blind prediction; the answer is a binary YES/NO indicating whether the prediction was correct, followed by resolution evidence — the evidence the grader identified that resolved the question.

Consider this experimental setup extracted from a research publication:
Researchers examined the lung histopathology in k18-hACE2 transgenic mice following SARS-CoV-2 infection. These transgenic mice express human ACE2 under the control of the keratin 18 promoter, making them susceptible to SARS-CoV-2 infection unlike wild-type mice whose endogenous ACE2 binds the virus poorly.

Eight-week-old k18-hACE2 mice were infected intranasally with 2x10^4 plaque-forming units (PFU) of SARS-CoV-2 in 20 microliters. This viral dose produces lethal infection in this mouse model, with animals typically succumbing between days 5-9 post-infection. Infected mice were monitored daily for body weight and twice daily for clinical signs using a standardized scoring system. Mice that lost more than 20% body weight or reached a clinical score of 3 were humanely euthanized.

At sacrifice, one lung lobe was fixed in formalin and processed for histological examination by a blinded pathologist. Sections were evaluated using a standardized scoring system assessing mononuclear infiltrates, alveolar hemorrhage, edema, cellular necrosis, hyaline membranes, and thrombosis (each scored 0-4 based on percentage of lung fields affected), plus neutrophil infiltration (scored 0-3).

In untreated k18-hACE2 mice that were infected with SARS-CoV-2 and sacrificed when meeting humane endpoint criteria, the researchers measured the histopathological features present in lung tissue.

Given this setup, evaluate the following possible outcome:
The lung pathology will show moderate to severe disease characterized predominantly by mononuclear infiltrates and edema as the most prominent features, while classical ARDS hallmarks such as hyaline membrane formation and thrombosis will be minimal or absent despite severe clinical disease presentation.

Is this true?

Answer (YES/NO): NO